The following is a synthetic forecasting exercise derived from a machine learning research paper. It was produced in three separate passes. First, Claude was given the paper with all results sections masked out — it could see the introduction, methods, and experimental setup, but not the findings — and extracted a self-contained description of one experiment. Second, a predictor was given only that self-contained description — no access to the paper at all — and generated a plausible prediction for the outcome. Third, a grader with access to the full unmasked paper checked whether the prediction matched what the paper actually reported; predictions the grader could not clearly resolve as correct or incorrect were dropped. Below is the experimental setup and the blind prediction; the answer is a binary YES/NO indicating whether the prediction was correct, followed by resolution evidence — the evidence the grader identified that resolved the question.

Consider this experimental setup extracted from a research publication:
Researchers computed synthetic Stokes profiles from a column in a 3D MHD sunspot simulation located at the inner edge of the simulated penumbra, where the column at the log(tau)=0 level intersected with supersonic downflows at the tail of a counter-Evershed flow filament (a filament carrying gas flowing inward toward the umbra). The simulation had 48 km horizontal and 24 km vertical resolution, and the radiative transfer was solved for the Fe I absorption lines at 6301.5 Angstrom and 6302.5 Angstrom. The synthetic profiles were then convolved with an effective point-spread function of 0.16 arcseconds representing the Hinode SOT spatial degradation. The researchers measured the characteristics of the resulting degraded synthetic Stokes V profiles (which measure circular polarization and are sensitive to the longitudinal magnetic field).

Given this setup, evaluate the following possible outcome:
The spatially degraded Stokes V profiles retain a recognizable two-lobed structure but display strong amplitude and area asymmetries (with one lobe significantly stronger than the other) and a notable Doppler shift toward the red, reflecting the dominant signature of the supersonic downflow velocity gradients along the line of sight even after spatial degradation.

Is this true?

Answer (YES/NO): NO